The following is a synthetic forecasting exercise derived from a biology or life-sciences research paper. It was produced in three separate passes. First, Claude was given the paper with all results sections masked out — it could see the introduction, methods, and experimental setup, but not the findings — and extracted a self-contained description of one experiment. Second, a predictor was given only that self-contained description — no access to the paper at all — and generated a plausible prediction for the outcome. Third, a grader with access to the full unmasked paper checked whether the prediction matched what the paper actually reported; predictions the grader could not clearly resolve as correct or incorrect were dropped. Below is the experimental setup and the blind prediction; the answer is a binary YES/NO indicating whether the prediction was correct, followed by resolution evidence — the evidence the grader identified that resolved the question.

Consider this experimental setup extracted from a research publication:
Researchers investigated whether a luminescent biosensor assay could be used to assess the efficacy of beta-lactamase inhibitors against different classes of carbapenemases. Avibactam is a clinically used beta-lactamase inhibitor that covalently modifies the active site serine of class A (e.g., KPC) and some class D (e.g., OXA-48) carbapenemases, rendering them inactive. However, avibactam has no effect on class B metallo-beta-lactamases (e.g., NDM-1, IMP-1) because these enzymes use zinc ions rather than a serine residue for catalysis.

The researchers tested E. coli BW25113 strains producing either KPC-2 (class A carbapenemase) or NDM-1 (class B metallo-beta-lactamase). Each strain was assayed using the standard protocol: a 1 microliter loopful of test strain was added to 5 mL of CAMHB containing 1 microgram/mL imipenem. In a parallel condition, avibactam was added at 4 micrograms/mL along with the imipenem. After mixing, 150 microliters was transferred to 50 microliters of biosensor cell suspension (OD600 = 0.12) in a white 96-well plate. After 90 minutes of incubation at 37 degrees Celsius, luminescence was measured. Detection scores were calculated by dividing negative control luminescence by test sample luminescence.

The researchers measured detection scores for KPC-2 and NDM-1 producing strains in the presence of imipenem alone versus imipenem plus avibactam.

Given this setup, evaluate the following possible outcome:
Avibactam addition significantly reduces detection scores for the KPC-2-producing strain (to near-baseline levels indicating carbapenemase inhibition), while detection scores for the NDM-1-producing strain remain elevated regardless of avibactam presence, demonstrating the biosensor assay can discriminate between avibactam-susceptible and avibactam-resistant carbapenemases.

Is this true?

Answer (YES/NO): YES